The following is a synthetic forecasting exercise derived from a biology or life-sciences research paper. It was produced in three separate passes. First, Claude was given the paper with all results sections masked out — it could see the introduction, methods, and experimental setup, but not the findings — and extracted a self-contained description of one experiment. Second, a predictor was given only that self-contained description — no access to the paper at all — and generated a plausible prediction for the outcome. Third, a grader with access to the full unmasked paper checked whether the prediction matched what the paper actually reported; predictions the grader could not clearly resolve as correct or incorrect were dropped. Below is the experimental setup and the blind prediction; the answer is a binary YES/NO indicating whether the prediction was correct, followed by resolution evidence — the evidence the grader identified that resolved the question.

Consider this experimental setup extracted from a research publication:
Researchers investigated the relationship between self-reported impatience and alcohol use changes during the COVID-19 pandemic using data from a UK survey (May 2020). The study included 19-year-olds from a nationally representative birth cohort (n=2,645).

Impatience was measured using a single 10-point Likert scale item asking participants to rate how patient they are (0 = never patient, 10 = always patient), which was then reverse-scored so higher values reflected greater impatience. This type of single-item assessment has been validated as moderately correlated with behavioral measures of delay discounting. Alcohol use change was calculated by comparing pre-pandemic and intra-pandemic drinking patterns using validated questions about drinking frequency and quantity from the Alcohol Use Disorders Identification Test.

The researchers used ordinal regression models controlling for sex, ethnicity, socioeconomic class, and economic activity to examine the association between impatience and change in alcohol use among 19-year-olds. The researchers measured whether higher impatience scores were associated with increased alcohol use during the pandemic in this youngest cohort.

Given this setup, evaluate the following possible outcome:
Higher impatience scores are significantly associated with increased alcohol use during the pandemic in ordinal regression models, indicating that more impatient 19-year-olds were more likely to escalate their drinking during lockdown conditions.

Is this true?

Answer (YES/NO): YES